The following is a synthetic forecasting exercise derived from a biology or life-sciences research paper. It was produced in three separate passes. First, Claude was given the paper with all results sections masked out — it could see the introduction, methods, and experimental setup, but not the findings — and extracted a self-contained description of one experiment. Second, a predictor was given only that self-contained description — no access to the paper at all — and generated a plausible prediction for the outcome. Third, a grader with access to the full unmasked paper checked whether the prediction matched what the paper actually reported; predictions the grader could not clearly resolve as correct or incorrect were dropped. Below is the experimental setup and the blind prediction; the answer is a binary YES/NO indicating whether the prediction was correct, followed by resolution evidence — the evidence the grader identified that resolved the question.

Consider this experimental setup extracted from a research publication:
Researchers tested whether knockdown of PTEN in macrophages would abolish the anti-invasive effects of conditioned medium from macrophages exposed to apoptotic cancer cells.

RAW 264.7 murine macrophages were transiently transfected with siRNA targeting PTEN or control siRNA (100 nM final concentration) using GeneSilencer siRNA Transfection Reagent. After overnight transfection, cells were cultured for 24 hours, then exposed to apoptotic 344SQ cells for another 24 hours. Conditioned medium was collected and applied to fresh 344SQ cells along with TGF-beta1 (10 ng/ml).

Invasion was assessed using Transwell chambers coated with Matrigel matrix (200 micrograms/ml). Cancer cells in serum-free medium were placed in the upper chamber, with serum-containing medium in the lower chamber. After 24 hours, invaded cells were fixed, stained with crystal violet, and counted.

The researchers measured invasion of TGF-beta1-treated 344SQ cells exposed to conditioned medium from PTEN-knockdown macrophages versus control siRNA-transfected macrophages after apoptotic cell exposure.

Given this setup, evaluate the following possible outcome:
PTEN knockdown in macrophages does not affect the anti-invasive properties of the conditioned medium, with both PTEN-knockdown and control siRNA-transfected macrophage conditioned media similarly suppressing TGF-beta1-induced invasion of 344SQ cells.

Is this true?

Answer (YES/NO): NO